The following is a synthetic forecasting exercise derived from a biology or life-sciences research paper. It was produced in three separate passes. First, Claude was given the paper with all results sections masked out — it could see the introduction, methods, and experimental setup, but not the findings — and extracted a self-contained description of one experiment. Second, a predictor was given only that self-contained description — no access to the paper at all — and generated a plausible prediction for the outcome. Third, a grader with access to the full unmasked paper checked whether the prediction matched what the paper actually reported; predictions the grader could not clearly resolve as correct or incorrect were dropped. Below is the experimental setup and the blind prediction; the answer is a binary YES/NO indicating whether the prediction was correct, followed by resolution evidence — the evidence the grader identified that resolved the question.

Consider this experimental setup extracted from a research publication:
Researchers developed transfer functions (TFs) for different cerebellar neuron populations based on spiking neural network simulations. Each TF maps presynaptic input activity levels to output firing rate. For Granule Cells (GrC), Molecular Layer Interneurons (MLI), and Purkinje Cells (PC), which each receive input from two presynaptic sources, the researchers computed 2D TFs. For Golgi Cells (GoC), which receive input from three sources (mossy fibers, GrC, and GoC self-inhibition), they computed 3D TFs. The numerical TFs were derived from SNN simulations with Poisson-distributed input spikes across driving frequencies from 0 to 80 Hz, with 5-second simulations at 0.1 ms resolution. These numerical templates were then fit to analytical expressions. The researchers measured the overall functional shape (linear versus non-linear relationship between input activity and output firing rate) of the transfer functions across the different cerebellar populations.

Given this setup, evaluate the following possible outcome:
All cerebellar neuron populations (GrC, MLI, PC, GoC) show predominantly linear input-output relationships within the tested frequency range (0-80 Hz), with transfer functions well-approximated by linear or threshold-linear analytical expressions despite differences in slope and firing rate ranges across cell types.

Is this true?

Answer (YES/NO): NO